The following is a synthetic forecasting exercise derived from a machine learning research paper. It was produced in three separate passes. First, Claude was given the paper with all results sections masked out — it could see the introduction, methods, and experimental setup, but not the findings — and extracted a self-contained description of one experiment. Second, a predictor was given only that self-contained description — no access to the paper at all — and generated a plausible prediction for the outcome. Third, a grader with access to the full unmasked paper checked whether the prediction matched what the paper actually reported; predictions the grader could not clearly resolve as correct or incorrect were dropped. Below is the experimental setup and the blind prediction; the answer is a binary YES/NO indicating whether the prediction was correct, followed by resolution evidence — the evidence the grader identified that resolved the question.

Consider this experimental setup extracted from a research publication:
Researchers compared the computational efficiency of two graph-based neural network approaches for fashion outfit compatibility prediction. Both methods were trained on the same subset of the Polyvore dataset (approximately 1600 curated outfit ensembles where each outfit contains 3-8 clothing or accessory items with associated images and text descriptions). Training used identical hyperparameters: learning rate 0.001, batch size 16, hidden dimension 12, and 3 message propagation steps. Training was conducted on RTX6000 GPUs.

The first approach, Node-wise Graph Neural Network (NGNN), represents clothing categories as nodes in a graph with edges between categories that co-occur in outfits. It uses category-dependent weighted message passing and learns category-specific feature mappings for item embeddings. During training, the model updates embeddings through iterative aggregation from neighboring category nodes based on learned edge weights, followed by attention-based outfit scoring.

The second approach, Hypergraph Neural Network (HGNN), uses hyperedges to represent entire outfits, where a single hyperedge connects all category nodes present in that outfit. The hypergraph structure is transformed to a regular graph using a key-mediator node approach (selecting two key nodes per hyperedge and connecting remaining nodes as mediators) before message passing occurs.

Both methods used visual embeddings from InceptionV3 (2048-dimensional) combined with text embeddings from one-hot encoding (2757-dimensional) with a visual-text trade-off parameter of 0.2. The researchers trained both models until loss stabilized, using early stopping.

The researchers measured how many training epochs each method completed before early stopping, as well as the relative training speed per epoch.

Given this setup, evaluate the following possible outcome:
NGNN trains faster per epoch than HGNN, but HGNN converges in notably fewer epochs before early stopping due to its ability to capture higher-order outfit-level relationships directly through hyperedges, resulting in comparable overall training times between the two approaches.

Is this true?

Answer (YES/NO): NO